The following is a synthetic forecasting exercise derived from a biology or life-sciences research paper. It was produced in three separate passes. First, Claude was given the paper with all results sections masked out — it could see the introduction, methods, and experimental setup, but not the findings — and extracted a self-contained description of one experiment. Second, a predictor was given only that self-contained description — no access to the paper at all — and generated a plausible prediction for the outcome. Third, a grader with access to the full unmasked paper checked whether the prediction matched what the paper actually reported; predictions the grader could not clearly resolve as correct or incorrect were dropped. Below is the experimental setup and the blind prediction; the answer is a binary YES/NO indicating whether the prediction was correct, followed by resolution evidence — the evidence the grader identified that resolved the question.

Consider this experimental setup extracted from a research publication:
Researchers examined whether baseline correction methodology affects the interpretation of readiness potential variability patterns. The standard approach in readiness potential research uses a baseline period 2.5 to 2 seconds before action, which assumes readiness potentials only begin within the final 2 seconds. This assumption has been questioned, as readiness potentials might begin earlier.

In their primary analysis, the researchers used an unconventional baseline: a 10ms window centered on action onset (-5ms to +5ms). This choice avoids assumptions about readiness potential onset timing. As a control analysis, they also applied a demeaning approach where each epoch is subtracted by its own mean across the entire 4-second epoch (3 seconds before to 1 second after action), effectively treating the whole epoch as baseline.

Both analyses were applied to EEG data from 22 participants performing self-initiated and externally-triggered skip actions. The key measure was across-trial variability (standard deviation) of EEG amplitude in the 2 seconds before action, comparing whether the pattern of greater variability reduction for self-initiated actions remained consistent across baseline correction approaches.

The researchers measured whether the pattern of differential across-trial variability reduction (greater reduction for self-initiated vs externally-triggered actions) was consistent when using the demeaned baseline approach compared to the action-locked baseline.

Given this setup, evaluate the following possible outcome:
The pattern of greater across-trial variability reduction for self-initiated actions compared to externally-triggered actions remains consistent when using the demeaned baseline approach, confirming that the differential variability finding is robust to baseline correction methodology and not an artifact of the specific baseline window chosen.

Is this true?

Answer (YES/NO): YES